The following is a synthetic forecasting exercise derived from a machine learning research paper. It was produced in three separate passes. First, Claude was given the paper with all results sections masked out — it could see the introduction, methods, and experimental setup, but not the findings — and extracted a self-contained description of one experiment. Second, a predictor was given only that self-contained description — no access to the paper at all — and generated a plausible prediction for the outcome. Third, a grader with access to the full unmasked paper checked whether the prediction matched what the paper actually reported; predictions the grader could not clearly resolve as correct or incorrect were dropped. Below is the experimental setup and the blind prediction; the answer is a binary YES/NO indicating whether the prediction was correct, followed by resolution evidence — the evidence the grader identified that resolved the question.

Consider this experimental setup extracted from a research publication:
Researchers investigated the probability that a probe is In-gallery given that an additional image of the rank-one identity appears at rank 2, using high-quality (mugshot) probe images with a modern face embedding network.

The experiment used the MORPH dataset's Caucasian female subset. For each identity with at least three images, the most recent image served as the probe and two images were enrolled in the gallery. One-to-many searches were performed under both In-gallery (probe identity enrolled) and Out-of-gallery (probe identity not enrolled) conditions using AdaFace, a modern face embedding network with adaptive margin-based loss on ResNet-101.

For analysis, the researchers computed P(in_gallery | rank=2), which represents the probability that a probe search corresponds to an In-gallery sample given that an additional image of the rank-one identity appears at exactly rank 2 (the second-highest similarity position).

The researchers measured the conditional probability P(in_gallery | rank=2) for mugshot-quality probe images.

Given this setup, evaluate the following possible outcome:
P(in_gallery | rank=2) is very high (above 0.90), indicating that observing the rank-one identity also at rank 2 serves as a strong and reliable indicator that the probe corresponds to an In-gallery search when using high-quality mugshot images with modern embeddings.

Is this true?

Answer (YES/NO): NO